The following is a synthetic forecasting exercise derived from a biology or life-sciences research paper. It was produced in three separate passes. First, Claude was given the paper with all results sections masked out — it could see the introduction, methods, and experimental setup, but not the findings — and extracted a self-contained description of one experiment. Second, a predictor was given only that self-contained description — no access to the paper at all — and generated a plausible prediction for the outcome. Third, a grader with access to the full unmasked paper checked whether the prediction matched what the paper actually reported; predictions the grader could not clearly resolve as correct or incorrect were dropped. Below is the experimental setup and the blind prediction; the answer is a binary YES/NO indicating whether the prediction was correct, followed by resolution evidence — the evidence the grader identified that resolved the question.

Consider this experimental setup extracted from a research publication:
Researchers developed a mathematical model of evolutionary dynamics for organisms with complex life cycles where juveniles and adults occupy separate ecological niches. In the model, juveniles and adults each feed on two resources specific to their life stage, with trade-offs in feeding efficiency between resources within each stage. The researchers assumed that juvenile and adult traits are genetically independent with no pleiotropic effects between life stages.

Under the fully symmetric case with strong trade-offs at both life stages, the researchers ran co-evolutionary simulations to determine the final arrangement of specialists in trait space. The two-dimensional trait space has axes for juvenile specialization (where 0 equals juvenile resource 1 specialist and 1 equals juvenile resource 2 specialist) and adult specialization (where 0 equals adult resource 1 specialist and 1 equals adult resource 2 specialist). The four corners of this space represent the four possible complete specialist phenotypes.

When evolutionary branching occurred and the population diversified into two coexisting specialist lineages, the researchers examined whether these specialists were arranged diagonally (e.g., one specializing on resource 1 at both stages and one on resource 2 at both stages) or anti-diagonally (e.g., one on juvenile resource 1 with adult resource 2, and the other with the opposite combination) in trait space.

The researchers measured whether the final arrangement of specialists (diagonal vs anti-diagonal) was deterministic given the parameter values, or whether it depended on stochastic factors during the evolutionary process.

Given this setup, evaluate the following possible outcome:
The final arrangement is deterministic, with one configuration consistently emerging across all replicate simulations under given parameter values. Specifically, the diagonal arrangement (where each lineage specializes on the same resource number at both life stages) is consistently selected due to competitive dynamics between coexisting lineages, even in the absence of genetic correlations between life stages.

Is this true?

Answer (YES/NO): NO